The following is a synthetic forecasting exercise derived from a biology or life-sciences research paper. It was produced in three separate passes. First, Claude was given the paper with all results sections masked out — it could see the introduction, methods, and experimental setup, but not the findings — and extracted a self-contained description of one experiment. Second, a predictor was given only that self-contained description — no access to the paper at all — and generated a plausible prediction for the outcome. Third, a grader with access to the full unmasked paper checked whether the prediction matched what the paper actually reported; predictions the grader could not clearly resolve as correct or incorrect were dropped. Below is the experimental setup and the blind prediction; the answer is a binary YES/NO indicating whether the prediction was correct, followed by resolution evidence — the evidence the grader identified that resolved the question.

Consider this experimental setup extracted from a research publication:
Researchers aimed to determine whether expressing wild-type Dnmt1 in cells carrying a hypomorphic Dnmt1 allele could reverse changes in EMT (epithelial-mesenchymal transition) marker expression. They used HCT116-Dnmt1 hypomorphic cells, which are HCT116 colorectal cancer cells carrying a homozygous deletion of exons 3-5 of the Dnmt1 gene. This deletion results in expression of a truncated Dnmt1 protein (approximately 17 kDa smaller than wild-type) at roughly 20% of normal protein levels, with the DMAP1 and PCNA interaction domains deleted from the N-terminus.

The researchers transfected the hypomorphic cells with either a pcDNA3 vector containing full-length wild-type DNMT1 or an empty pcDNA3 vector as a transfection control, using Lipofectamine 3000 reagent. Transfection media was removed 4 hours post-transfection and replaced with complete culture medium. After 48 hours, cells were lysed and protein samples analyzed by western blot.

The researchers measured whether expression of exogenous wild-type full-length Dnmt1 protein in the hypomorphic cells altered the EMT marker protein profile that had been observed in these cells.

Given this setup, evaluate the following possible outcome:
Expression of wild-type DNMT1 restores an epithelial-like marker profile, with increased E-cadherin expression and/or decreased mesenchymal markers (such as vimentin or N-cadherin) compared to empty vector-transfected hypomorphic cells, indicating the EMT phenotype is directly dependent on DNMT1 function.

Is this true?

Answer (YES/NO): NO